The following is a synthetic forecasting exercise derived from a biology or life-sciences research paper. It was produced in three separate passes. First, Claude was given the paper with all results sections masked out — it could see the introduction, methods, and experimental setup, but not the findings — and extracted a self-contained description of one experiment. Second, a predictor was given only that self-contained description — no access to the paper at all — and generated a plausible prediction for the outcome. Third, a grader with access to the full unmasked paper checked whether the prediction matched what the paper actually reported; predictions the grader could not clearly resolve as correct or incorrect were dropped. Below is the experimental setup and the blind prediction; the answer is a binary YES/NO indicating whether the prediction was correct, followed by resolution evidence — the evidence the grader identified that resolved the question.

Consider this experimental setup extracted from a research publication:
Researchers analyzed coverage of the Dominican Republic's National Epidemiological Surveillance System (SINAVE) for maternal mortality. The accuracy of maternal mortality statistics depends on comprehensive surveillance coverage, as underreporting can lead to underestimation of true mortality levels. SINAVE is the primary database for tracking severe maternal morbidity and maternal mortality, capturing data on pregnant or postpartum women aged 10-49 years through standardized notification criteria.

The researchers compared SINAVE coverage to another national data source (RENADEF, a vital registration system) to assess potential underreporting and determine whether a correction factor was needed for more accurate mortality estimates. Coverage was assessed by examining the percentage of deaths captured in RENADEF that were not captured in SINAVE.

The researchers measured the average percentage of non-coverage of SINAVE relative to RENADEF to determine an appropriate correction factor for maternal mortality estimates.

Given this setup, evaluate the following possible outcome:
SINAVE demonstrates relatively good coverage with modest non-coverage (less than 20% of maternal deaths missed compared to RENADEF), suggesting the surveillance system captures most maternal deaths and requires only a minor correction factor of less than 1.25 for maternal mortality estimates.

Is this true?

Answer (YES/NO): YES